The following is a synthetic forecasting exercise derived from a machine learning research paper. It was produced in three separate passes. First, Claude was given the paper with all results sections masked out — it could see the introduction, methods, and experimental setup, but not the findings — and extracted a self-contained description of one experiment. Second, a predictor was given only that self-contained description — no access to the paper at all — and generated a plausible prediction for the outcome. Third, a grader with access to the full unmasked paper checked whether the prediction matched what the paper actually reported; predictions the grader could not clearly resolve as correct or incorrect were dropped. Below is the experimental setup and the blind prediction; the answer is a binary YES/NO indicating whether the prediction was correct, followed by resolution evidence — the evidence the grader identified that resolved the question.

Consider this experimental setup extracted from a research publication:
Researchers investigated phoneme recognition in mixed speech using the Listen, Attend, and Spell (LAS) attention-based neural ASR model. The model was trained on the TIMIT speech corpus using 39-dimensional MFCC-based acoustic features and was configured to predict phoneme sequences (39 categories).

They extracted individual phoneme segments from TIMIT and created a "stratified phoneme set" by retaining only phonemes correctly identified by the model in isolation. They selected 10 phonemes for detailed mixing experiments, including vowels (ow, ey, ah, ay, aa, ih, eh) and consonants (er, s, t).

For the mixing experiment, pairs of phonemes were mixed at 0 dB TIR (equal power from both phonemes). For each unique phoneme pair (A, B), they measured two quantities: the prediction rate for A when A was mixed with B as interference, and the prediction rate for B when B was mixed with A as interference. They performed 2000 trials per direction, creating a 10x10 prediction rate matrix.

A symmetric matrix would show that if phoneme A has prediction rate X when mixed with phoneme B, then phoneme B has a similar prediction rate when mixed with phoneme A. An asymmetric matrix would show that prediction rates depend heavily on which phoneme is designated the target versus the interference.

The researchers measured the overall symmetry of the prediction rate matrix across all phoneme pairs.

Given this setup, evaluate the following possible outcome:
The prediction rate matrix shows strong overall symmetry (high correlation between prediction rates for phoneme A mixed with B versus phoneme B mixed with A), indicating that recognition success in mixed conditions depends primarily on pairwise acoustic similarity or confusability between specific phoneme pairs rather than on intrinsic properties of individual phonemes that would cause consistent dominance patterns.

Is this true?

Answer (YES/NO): NO